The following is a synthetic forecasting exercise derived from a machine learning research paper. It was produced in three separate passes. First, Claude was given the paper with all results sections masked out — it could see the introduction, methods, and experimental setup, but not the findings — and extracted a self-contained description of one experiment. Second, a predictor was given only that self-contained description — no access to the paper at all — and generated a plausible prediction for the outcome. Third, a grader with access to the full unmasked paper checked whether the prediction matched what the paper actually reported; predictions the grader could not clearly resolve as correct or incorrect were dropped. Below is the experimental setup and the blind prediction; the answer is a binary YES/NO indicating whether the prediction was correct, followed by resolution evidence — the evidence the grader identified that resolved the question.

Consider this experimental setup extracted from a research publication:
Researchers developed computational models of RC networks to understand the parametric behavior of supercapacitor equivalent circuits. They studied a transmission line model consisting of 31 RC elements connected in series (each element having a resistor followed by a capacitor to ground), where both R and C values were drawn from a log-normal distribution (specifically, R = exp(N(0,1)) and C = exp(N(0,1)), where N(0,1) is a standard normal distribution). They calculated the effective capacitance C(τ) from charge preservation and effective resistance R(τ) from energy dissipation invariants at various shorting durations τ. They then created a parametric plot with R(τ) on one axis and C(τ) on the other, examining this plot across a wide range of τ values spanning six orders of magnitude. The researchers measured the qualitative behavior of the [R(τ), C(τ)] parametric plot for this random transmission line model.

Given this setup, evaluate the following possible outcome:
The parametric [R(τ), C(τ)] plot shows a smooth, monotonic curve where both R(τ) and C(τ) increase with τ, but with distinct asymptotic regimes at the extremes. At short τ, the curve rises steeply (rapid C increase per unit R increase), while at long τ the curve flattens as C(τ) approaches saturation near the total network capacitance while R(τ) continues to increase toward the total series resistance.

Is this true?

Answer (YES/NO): NO